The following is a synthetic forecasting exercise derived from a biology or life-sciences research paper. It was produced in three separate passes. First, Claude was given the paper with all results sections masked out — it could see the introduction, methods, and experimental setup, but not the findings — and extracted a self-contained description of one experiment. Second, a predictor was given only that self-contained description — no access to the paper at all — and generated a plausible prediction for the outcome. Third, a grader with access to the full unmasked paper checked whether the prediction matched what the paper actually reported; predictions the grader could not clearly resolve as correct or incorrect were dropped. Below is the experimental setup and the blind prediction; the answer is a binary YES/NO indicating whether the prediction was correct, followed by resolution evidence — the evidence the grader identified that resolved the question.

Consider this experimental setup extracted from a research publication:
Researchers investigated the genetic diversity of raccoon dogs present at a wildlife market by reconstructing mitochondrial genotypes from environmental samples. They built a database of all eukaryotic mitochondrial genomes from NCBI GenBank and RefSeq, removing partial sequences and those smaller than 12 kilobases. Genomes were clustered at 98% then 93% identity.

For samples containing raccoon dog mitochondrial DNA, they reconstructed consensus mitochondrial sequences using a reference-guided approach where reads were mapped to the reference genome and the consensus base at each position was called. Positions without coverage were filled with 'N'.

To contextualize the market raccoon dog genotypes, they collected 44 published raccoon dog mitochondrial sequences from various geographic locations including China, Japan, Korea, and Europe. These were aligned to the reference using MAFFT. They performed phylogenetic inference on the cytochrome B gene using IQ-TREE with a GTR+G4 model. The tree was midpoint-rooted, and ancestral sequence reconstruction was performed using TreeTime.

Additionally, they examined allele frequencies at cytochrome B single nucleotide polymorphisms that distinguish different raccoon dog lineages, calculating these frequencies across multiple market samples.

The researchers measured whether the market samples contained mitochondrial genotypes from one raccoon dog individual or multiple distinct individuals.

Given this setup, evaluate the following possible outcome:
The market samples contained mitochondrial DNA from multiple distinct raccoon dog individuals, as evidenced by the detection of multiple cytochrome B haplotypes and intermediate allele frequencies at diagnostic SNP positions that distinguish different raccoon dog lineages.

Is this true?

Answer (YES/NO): YES